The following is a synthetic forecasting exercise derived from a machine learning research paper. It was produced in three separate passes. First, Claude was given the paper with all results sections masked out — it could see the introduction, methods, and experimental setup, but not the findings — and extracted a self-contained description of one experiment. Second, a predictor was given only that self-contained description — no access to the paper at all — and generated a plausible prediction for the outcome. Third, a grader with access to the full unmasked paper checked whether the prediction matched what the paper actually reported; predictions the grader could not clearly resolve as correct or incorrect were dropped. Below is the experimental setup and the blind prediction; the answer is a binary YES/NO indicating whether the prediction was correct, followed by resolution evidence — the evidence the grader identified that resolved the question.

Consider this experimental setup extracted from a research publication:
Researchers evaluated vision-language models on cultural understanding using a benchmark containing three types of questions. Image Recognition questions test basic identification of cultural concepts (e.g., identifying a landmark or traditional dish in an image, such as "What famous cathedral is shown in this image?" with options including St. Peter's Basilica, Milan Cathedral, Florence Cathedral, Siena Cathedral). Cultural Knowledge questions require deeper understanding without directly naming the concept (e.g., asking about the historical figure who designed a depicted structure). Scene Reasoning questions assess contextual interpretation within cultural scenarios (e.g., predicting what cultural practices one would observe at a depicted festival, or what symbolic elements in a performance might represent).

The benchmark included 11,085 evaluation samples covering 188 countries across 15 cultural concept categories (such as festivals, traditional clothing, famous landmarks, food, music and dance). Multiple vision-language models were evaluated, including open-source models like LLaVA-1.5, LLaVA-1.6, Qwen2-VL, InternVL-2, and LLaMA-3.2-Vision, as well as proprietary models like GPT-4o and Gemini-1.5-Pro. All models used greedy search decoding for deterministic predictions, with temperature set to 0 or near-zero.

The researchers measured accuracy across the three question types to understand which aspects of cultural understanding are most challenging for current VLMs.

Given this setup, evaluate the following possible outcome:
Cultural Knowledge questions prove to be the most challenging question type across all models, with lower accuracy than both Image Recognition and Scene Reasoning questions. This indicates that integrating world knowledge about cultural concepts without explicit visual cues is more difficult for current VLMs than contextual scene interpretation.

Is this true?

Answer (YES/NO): NO